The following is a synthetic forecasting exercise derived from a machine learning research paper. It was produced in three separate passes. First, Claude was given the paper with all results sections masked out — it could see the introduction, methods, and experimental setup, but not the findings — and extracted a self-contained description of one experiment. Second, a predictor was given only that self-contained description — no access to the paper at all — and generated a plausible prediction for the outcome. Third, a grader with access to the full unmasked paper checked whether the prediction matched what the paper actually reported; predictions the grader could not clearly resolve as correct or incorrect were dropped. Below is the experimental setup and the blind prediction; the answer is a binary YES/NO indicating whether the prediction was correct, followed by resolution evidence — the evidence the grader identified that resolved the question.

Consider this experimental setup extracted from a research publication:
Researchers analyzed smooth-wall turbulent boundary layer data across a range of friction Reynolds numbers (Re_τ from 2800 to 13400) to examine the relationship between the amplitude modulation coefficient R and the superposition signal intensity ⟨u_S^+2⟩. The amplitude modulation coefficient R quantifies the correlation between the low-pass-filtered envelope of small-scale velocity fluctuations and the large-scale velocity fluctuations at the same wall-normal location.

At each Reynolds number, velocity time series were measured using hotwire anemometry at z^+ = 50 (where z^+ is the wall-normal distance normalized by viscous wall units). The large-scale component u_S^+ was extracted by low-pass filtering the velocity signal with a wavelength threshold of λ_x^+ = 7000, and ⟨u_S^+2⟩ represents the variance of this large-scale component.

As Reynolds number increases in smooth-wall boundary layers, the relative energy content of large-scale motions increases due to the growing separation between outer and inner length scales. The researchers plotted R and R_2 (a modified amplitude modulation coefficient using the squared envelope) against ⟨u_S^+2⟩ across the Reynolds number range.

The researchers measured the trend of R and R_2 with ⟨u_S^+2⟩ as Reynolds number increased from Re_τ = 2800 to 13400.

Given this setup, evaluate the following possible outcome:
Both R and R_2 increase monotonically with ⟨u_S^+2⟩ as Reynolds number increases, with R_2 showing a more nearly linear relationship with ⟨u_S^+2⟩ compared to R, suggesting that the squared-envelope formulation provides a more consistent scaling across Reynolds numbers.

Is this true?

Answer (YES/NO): NO